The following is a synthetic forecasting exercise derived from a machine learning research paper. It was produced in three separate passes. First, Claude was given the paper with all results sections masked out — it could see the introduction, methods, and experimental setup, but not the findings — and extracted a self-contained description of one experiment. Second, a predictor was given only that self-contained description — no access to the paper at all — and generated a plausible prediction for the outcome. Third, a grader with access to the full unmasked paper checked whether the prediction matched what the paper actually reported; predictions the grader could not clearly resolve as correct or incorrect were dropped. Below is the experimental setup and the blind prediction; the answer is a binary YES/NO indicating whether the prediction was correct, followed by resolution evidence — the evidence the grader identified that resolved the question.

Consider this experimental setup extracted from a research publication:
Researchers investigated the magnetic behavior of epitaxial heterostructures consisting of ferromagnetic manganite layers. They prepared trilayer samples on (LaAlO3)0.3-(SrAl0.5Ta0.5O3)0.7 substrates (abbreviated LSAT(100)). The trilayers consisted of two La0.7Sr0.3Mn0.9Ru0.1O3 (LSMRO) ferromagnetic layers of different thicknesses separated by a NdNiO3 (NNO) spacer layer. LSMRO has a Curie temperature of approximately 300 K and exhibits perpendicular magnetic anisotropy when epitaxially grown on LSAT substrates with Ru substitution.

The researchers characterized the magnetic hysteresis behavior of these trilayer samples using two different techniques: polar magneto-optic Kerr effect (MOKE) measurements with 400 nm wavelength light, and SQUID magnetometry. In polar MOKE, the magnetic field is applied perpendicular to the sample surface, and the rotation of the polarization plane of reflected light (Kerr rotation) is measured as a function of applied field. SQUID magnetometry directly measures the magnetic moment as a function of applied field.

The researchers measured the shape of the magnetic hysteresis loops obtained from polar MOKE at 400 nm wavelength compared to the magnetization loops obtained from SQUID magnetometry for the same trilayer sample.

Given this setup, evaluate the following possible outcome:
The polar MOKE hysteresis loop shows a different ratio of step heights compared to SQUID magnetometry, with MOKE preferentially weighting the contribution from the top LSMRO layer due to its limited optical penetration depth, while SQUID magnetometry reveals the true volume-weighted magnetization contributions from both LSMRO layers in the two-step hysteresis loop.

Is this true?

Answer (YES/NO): NO